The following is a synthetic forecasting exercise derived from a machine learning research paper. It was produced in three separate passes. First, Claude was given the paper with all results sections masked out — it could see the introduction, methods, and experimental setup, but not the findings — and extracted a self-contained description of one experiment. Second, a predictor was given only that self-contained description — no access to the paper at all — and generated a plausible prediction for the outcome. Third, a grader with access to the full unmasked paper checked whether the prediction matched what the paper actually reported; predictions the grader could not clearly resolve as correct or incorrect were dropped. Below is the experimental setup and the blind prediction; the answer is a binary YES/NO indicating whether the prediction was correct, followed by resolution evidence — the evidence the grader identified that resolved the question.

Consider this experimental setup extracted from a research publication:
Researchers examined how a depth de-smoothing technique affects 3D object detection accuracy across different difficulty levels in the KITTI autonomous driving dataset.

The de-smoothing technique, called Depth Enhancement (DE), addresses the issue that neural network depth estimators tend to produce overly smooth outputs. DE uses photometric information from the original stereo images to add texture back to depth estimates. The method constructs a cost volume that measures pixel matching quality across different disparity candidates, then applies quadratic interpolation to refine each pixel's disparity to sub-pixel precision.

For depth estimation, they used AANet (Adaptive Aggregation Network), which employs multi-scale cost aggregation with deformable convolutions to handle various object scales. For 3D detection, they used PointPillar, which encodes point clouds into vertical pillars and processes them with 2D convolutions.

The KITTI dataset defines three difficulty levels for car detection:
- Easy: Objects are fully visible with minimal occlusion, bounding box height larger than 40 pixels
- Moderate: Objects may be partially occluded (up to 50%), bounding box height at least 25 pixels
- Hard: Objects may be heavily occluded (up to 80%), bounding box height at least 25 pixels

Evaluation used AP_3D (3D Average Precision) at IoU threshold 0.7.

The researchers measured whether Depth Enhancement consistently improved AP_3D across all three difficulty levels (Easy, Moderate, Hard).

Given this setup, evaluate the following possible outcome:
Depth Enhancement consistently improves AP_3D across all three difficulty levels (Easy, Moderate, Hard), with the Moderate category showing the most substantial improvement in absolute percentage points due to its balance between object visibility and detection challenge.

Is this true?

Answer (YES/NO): NO